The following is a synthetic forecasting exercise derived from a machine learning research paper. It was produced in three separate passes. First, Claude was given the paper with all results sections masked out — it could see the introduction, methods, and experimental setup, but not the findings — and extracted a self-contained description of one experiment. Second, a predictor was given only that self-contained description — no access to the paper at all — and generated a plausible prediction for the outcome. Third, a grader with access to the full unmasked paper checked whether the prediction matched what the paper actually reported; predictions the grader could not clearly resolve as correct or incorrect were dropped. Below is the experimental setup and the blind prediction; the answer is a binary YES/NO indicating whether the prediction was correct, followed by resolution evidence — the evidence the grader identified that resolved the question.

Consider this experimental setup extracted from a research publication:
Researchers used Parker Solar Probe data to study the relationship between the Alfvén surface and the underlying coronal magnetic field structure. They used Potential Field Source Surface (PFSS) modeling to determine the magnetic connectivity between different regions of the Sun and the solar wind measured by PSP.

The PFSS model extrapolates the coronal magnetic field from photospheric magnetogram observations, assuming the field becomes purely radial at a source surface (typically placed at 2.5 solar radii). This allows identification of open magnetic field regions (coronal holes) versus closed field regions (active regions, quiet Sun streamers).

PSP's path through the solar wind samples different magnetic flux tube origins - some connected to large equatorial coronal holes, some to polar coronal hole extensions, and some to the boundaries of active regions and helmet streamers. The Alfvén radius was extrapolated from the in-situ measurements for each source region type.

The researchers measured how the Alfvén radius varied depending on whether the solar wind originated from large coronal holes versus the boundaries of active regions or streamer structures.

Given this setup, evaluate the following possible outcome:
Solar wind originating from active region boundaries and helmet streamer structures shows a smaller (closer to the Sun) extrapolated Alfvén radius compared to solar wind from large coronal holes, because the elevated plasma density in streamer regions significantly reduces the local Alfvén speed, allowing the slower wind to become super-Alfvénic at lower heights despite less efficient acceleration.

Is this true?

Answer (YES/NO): NO